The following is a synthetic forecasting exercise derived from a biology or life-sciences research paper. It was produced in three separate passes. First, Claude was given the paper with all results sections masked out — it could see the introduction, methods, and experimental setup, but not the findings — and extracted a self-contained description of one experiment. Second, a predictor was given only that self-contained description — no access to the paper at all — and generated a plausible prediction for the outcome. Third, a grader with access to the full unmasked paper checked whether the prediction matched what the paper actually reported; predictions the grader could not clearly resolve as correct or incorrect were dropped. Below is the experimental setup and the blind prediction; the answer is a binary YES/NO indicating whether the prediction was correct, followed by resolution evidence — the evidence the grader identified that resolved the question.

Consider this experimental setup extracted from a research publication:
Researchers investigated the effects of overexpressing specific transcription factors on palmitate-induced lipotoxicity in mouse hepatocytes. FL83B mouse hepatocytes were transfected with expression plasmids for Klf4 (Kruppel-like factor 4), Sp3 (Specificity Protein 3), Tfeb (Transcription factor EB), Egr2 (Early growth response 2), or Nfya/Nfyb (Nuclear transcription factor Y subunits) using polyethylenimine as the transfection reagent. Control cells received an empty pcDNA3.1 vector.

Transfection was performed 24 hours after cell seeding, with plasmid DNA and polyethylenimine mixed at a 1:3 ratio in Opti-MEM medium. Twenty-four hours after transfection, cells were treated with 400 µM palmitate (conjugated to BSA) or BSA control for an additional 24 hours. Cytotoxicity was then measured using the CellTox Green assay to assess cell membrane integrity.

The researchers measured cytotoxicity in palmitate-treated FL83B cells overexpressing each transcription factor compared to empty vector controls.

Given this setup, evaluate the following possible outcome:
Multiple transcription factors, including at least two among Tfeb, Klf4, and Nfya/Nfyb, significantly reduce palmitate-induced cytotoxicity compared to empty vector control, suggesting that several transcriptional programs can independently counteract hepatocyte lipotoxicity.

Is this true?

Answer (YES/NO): NO